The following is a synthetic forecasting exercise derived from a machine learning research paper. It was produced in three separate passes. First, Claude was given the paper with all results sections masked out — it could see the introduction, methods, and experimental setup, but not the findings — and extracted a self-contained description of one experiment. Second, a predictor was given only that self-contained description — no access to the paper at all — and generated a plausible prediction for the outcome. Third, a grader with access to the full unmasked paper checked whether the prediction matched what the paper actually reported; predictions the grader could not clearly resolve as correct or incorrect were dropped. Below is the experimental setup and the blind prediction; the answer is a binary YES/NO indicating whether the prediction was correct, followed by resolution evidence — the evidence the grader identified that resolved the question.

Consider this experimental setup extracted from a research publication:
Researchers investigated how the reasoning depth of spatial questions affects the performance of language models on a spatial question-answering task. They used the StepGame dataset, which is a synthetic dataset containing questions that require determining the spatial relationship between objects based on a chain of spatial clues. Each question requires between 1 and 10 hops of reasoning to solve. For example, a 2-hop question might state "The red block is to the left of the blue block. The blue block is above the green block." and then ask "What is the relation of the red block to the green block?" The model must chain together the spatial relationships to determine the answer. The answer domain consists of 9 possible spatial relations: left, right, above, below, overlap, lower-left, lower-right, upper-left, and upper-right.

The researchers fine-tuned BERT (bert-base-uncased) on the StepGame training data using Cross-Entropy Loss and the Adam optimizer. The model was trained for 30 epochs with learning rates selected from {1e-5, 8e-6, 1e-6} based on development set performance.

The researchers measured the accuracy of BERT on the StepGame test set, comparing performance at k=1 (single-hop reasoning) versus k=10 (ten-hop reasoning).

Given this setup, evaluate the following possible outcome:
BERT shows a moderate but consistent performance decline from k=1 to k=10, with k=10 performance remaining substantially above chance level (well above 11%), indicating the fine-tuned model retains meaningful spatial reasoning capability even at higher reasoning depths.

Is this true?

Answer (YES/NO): NO